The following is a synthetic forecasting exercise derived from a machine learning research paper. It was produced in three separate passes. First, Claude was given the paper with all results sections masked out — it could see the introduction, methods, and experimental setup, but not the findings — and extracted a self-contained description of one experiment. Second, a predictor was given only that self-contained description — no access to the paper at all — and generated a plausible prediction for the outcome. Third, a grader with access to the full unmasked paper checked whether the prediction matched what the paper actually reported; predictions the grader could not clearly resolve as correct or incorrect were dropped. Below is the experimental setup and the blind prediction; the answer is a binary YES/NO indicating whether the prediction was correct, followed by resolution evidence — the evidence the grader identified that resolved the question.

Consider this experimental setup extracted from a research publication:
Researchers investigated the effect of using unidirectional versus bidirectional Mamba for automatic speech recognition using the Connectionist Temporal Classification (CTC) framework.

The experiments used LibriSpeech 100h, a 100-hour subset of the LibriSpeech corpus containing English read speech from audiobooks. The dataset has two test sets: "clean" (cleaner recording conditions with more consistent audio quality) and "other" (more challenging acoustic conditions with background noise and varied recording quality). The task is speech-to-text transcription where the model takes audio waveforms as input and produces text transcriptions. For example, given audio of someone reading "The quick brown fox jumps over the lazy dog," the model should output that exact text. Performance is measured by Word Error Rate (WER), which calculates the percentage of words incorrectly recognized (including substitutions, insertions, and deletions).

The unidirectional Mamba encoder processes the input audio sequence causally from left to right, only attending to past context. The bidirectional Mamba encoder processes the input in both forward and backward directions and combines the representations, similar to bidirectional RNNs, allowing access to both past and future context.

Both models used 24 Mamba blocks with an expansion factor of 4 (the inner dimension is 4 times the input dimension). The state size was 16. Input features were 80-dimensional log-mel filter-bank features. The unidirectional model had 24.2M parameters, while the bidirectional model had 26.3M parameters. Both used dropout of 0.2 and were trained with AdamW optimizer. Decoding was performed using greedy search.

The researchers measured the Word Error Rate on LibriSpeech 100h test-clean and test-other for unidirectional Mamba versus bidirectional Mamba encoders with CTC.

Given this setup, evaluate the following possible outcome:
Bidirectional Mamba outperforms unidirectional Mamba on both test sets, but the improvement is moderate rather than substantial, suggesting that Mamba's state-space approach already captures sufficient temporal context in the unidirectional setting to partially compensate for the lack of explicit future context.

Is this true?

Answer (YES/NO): NO